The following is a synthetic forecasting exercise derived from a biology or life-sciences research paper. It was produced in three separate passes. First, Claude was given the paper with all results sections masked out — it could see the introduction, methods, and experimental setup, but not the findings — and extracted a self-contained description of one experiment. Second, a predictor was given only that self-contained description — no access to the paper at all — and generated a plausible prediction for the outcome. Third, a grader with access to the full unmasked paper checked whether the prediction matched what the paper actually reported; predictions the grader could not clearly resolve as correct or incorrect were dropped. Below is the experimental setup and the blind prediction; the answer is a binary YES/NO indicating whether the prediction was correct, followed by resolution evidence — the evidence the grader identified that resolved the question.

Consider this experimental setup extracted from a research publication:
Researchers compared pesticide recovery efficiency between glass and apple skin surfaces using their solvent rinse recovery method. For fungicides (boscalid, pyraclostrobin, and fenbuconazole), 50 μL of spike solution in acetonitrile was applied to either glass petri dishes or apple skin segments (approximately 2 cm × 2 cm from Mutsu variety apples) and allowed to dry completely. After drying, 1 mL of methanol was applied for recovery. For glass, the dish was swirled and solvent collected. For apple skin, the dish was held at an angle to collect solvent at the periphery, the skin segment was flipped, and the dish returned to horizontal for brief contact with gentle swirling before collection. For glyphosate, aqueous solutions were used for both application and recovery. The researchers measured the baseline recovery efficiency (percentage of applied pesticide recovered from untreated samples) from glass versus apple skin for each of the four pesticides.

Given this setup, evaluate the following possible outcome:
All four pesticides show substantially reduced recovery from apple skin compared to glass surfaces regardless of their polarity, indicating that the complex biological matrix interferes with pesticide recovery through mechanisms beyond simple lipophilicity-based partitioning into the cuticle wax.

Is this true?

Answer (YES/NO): NO